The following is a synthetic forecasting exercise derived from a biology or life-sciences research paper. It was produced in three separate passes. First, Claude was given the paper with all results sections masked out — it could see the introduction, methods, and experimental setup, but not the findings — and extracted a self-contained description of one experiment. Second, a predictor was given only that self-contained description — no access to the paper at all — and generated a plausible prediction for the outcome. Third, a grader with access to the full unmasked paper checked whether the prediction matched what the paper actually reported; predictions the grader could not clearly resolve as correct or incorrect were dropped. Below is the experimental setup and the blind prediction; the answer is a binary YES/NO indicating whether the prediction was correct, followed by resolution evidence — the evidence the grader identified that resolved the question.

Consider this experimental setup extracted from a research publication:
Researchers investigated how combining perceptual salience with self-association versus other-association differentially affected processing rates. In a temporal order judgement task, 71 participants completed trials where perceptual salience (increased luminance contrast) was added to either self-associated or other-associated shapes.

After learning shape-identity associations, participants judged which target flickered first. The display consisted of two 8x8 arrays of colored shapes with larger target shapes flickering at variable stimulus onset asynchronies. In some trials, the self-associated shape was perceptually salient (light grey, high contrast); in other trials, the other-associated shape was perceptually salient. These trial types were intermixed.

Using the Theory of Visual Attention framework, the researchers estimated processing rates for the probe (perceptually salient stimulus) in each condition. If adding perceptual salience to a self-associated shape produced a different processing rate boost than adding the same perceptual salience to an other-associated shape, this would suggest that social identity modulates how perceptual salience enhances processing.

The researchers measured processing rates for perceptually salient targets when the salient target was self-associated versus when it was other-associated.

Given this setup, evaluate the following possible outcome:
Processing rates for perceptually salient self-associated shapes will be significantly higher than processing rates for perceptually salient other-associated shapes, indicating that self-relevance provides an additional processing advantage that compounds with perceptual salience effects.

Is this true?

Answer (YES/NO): NO